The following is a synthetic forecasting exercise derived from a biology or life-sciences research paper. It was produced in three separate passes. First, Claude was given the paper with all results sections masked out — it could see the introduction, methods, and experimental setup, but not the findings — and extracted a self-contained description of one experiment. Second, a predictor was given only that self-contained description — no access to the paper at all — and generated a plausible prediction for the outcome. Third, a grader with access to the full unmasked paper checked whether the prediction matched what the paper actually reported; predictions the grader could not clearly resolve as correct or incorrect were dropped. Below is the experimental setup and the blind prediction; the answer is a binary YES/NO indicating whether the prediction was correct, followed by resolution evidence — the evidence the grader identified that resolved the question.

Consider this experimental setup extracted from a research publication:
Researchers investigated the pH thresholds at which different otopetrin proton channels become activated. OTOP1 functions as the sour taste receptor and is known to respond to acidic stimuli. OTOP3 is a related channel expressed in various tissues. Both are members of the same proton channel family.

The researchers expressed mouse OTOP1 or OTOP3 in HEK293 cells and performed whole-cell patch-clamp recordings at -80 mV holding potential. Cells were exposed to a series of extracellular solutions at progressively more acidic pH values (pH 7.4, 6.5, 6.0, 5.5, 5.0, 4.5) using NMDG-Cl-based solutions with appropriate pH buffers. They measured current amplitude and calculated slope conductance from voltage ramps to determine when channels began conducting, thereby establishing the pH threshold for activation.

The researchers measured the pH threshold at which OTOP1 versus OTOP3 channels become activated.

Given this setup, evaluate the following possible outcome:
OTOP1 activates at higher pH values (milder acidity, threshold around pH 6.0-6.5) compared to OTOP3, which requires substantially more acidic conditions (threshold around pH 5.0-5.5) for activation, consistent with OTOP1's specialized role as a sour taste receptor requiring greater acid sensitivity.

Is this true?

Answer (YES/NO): YES